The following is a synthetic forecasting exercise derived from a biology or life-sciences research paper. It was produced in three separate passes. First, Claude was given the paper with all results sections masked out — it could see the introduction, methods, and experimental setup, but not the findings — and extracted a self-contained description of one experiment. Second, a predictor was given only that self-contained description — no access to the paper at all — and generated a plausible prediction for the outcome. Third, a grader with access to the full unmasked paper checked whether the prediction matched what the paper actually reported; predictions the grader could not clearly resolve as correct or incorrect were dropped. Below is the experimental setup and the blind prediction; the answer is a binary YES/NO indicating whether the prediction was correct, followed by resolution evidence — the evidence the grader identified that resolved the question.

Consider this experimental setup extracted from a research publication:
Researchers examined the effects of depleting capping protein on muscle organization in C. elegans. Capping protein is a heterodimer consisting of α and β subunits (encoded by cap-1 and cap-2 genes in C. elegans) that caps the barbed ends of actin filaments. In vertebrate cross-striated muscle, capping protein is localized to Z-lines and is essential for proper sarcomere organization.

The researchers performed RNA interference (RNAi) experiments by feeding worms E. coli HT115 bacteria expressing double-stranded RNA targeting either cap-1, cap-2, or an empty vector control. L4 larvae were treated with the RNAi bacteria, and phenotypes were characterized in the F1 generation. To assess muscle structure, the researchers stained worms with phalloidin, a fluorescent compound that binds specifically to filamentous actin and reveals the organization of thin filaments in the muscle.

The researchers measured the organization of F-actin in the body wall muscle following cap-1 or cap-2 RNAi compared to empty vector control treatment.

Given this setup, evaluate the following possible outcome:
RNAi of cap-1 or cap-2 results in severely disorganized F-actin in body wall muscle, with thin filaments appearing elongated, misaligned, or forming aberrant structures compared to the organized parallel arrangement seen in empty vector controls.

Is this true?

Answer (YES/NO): YES